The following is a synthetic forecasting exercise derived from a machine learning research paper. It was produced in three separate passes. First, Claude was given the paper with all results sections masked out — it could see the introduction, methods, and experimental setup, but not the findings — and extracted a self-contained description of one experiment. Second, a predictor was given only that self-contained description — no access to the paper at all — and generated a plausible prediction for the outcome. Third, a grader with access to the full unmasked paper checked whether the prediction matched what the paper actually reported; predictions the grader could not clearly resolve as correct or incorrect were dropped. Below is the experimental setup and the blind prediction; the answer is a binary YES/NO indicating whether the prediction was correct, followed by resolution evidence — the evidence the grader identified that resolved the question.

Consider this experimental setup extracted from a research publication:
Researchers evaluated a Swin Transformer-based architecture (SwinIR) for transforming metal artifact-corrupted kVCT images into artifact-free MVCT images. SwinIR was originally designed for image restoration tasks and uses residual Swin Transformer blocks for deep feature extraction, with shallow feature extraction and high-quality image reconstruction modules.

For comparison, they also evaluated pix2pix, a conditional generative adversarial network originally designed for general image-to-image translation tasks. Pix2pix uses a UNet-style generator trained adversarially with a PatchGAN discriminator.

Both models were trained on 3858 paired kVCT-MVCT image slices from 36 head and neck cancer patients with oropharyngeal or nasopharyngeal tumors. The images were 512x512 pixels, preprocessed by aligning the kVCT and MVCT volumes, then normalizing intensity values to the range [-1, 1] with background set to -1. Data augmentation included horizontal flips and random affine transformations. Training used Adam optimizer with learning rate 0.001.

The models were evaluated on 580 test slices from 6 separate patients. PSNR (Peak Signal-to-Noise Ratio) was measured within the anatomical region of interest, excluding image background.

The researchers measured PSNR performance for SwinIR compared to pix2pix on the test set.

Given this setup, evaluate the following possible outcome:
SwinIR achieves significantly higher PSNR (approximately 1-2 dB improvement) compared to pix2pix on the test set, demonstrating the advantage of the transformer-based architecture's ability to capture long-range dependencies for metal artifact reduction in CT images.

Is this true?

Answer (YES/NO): NO